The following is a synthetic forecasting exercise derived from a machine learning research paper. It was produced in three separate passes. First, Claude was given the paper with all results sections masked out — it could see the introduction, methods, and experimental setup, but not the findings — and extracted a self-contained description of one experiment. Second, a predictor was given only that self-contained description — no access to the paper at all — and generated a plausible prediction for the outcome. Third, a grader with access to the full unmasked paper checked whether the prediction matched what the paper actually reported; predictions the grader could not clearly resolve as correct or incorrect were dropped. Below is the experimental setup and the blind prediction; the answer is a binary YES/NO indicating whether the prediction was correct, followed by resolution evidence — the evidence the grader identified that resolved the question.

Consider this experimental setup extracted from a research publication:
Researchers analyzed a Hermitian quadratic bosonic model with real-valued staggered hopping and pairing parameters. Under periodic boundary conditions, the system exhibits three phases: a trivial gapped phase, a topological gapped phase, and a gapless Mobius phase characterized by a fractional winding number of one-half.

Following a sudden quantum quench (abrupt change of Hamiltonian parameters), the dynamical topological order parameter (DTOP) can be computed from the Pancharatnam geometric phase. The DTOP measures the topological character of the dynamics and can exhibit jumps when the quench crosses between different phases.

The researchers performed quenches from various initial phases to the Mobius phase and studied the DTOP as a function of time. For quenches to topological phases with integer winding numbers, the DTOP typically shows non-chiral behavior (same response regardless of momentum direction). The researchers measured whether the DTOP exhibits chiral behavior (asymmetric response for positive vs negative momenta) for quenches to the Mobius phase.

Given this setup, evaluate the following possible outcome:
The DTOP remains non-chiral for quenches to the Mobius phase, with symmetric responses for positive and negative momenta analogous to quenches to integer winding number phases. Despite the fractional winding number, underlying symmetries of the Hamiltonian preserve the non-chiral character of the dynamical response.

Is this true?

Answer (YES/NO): NO